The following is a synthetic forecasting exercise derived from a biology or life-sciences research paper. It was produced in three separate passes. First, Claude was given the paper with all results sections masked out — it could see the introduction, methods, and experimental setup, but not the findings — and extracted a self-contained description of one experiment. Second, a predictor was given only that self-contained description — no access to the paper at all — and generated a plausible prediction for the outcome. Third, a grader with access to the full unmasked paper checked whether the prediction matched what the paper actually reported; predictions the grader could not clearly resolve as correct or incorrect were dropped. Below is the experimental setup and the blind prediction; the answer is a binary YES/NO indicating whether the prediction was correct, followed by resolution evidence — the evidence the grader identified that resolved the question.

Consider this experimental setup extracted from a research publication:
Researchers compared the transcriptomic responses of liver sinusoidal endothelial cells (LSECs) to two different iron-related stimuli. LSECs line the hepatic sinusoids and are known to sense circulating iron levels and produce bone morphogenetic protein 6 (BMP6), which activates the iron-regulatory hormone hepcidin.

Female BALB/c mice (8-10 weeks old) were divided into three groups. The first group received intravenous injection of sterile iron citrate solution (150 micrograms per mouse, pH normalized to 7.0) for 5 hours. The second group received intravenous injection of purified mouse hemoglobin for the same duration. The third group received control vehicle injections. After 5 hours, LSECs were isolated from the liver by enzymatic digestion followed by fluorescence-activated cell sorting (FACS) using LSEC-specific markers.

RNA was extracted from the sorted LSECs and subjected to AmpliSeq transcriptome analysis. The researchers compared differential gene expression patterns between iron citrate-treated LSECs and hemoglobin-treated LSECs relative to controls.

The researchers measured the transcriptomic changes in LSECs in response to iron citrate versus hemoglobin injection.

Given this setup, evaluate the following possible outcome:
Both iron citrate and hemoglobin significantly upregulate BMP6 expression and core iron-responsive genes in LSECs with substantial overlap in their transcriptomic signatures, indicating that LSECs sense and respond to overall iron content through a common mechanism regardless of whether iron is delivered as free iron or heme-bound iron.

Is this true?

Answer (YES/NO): NO